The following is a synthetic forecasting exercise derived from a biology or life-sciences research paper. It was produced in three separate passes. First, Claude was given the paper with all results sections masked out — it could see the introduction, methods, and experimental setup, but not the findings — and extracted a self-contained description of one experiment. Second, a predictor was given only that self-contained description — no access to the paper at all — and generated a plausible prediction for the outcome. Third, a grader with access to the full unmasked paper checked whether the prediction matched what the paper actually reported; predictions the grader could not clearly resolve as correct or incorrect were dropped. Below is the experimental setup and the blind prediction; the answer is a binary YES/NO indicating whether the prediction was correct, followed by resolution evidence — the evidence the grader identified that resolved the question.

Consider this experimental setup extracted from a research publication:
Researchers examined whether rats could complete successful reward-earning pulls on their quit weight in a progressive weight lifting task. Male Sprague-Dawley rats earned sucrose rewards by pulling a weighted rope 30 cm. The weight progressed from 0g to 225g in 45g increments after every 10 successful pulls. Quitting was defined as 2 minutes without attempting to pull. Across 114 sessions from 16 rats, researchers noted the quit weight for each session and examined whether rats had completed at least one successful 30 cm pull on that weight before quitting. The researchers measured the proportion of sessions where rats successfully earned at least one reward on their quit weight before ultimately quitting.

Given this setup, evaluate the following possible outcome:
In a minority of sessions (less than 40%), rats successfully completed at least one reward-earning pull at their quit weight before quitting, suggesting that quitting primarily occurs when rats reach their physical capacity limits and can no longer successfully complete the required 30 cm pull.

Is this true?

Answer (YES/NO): NO